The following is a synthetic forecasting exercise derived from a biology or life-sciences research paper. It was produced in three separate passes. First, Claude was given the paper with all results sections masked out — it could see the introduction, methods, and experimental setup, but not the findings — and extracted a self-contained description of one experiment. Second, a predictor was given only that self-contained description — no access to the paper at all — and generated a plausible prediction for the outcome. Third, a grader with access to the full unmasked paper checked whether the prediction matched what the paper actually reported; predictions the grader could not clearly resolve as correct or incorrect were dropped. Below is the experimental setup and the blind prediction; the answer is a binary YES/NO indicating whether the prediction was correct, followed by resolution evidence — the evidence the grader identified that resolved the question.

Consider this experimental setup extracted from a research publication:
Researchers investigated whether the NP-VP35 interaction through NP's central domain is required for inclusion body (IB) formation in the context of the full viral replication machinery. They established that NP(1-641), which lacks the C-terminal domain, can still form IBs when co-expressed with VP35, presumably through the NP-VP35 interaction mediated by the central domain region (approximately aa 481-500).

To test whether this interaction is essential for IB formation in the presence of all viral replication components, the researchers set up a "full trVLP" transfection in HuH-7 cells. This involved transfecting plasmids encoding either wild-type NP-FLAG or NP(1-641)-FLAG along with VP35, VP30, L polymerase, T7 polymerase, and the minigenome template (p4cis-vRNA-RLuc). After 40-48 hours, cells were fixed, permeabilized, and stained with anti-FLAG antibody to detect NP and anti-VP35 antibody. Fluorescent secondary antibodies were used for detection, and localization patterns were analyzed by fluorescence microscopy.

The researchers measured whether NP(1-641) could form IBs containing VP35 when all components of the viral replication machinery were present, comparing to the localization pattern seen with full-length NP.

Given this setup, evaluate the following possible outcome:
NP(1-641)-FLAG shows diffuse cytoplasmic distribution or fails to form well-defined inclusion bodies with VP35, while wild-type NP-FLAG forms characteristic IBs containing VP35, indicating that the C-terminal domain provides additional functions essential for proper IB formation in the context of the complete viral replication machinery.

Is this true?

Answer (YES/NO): NO